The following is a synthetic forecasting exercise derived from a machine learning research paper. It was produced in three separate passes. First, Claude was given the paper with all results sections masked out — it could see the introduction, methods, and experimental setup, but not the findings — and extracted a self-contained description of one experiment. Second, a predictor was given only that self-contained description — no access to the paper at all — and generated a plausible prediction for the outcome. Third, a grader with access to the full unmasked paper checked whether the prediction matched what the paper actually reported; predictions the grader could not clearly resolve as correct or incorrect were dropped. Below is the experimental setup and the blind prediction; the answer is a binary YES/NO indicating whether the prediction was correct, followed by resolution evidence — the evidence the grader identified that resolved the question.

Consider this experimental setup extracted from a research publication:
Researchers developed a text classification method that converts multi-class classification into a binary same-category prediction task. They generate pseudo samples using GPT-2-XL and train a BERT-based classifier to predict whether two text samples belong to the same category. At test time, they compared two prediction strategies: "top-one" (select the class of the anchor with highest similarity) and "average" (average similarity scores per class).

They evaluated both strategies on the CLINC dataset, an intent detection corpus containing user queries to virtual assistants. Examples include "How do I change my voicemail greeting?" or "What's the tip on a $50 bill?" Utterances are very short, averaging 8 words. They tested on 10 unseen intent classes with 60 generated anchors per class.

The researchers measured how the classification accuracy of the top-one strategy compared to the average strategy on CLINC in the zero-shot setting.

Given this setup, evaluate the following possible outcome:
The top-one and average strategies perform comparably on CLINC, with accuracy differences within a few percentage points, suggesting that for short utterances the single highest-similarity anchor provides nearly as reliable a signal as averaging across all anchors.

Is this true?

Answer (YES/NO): YES